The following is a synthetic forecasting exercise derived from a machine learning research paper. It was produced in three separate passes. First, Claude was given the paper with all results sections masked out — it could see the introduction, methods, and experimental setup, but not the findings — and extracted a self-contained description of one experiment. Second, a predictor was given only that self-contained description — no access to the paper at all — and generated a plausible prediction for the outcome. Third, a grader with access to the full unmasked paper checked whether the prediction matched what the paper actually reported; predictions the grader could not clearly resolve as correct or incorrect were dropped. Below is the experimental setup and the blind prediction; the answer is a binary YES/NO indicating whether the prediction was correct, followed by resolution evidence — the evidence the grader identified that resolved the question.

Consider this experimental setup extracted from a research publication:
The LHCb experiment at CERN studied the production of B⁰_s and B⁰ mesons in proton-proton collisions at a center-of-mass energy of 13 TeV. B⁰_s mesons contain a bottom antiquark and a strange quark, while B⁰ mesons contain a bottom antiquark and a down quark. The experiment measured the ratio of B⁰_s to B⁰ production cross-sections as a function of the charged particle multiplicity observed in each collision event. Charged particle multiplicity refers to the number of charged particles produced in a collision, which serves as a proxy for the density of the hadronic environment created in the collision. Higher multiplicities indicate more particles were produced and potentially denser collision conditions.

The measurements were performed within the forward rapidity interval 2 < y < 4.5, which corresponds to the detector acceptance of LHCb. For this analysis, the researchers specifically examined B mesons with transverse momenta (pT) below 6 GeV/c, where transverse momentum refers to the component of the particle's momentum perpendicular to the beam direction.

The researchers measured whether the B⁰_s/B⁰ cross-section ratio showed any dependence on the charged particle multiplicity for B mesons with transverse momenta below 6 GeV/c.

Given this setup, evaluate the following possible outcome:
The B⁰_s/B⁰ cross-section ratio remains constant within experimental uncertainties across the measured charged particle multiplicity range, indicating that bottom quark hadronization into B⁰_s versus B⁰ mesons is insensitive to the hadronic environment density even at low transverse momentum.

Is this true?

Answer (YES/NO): NO